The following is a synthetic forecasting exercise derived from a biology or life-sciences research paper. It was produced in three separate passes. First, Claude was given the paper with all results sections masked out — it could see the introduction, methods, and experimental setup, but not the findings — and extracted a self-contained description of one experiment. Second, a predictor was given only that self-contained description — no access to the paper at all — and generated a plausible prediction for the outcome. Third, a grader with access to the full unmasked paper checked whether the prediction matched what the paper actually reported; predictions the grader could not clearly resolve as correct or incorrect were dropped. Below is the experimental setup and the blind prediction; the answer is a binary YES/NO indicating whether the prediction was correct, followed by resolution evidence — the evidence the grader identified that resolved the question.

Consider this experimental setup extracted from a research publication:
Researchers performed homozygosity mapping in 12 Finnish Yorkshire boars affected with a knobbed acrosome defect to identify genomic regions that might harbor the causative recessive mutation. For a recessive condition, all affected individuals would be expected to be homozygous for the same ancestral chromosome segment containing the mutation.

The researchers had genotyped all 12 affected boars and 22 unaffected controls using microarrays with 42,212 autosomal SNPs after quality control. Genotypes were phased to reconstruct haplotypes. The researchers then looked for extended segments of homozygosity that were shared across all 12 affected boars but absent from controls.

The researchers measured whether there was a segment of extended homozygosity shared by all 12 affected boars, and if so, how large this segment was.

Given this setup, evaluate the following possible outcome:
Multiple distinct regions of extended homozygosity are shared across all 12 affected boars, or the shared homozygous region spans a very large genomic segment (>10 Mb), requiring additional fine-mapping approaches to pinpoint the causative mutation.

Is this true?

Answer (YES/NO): YES